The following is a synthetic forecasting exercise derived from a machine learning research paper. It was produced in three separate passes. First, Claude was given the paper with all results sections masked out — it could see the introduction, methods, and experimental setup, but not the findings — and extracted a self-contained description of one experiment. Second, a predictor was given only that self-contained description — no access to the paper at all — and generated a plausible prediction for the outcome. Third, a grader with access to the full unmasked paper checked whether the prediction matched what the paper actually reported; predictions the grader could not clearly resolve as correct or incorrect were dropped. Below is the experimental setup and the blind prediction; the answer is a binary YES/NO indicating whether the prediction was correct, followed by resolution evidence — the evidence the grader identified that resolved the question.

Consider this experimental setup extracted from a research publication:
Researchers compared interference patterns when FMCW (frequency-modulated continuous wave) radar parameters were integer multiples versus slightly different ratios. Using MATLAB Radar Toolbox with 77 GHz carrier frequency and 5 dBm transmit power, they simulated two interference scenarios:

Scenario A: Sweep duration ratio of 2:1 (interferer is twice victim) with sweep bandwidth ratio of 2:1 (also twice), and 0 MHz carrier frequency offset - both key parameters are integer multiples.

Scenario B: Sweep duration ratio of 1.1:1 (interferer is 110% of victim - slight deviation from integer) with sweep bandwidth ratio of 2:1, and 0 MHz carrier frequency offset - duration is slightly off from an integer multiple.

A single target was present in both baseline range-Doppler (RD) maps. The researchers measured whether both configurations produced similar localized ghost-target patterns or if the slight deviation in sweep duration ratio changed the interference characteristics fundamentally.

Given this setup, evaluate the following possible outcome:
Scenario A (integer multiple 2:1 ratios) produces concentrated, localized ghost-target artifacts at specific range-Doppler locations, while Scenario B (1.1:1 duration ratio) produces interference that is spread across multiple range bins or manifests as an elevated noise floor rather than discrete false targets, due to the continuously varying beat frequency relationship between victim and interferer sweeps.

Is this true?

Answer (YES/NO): YES